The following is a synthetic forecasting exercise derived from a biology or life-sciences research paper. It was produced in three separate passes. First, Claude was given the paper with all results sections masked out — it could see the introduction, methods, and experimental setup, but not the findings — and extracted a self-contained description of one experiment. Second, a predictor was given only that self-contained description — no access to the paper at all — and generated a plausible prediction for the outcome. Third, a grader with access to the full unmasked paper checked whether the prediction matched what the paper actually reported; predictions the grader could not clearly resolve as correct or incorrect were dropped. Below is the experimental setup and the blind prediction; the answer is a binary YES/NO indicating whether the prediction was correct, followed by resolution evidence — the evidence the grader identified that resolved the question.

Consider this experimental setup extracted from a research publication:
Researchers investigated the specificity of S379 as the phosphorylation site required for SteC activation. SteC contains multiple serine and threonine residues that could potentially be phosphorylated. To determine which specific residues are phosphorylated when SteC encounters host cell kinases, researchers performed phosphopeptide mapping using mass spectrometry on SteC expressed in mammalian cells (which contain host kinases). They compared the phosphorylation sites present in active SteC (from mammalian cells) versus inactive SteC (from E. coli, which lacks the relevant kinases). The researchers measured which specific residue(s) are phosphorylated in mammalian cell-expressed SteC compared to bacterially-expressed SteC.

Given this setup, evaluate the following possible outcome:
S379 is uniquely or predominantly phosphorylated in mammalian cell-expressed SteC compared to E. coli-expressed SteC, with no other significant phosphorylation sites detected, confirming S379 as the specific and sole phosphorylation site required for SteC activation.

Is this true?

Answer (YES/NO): NO